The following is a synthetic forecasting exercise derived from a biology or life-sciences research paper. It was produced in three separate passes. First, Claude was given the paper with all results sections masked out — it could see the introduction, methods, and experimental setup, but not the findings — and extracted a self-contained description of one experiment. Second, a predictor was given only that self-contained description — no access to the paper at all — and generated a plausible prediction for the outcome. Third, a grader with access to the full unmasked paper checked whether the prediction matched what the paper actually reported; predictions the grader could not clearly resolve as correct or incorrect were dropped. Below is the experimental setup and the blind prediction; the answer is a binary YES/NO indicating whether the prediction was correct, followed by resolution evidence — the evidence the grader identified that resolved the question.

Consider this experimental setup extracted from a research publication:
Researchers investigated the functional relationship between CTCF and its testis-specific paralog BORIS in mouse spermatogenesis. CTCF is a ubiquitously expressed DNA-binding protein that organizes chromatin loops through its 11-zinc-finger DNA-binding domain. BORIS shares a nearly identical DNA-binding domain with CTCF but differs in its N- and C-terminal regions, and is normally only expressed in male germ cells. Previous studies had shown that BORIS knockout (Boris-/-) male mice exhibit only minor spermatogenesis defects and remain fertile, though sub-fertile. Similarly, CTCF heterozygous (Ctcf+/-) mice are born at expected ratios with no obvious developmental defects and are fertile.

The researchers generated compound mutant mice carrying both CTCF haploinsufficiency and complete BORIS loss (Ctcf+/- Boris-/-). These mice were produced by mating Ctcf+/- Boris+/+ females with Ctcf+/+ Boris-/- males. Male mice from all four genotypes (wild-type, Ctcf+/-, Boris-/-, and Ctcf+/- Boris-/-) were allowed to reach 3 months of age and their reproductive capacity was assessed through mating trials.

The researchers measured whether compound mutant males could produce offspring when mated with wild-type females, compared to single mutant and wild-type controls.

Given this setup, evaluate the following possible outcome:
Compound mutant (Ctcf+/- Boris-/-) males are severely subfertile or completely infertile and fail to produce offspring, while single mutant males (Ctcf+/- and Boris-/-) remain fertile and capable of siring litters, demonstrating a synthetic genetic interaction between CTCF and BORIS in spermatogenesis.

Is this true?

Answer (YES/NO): YES